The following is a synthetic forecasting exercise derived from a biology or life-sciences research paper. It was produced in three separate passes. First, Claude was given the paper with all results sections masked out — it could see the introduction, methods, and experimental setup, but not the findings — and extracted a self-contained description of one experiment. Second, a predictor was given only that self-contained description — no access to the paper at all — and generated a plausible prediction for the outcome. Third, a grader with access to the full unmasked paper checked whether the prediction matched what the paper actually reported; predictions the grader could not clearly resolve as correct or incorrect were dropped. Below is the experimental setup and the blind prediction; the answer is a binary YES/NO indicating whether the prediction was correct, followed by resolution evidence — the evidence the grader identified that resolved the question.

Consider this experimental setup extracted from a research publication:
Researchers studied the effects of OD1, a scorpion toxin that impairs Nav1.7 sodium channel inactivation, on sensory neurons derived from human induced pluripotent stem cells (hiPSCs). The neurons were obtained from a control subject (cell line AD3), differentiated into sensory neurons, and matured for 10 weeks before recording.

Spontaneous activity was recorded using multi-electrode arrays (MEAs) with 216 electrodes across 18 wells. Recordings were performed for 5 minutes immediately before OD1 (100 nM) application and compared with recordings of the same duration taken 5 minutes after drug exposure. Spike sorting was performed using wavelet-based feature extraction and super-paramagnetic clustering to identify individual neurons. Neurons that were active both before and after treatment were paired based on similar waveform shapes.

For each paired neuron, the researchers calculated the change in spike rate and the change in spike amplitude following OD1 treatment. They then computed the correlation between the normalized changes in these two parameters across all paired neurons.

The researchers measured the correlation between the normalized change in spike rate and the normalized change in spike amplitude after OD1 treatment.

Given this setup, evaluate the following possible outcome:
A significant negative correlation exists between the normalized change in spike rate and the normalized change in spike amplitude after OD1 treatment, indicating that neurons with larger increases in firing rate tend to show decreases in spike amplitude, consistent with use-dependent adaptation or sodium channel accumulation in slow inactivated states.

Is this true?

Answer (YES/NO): NO